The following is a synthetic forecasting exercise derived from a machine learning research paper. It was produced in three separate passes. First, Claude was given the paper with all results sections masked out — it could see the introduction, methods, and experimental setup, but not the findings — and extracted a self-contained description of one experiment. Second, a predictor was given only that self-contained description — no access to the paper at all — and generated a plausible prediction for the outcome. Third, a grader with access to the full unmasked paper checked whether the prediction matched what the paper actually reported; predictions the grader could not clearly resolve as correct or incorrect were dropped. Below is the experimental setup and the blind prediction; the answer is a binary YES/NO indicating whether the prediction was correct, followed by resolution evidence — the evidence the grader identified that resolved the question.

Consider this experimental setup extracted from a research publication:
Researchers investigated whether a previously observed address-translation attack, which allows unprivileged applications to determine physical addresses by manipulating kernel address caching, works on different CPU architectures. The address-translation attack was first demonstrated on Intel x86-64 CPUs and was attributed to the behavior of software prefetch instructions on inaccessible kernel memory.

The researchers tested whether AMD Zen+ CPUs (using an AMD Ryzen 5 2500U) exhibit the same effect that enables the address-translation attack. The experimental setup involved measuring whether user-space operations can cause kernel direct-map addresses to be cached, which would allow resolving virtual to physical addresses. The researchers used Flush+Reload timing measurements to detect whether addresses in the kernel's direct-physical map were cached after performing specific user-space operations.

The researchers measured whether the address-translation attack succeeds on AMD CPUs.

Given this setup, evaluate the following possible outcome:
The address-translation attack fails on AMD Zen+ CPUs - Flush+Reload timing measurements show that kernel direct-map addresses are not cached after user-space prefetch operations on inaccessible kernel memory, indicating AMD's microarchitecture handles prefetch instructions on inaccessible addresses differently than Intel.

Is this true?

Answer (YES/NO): NO